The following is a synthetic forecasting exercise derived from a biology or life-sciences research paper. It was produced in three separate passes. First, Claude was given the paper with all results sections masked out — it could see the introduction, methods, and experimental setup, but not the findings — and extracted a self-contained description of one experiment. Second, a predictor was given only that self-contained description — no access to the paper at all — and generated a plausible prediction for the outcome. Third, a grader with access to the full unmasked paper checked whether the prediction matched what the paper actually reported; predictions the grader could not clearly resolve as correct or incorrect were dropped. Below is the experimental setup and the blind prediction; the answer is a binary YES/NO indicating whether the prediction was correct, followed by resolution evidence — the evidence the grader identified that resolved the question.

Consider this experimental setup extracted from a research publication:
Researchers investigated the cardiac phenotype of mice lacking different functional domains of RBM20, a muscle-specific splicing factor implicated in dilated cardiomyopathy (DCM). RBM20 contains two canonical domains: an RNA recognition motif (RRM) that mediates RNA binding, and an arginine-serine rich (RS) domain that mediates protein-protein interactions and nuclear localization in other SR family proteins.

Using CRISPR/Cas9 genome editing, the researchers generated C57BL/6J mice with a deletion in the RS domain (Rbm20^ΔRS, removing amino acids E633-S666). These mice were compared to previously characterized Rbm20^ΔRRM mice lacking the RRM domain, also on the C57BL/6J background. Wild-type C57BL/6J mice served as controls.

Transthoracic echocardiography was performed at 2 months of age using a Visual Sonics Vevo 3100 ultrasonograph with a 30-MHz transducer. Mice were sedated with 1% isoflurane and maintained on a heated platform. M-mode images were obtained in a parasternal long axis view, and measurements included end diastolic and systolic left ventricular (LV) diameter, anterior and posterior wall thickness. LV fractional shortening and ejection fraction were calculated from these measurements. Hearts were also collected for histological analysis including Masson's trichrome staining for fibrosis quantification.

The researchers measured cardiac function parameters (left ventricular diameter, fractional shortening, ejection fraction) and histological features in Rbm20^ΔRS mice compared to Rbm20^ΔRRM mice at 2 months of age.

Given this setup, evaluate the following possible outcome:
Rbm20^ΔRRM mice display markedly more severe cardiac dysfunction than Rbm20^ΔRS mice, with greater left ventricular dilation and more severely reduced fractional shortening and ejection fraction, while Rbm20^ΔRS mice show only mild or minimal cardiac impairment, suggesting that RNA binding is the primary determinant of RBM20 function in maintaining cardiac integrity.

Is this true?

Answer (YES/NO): NO